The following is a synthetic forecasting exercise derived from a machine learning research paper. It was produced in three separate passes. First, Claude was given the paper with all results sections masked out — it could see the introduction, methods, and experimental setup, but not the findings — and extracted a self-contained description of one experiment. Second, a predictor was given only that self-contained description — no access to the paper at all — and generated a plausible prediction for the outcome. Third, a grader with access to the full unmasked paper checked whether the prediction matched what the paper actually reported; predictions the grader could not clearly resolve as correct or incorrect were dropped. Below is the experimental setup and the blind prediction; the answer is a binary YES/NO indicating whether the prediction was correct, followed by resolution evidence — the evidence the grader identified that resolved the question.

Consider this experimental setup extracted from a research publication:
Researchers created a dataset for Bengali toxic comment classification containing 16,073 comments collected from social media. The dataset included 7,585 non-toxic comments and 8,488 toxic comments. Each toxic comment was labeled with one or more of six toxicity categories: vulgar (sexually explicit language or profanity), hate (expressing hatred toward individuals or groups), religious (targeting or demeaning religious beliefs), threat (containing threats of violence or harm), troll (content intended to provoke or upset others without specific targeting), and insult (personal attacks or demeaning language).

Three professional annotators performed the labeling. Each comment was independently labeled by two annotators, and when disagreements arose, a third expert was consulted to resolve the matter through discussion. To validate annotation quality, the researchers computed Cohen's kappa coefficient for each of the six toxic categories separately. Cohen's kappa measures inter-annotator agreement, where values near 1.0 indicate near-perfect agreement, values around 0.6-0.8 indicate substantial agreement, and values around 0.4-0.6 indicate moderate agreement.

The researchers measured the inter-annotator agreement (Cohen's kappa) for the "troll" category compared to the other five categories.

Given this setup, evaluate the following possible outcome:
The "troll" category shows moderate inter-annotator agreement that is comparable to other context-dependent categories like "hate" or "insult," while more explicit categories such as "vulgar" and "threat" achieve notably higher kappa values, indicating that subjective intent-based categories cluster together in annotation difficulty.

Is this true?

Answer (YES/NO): NO